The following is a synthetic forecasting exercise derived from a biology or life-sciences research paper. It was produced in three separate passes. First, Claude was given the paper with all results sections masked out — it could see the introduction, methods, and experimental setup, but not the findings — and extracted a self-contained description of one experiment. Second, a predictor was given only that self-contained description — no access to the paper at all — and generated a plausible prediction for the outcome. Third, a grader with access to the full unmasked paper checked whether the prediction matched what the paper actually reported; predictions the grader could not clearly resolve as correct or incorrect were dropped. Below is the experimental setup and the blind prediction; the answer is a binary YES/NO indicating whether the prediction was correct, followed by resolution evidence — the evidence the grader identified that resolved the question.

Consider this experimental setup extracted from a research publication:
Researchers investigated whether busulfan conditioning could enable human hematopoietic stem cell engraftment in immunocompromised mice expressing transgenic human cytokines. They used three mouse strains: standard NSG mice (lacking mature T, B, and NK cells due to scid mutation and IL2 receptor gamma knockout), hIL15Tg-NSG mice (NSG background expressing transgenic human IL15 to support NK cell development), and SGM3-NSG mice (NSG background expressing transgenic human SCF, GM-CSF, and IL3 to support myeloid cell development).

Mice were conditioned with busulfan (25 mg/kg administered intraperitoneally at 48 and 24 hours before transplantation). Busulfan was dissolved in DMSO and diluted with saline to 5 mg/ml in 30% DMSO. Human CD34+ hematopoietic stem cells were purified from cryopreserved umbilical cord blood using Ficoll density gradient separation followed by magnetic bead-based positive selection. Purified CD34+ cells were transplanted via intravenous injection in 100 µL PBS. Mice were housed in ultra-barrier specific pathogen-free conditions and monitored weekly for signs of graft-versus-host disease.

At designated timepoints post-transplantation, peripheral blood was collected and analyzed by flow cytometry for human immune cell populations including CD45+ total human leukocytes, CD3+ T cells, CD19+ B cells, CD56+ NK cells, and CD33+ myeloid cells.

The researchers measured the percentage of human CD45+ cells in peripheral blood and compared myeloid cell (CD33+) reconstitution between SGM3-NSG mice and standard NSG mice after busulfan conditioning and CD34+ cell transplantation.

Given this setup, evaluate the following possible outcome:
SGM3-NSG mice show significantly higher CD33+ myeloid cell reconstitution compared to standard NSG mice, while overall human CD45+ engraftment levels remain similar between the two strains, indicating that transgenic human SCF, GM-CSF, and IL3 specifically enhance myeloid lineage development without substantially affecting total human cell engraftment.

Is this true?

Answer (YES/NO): NO